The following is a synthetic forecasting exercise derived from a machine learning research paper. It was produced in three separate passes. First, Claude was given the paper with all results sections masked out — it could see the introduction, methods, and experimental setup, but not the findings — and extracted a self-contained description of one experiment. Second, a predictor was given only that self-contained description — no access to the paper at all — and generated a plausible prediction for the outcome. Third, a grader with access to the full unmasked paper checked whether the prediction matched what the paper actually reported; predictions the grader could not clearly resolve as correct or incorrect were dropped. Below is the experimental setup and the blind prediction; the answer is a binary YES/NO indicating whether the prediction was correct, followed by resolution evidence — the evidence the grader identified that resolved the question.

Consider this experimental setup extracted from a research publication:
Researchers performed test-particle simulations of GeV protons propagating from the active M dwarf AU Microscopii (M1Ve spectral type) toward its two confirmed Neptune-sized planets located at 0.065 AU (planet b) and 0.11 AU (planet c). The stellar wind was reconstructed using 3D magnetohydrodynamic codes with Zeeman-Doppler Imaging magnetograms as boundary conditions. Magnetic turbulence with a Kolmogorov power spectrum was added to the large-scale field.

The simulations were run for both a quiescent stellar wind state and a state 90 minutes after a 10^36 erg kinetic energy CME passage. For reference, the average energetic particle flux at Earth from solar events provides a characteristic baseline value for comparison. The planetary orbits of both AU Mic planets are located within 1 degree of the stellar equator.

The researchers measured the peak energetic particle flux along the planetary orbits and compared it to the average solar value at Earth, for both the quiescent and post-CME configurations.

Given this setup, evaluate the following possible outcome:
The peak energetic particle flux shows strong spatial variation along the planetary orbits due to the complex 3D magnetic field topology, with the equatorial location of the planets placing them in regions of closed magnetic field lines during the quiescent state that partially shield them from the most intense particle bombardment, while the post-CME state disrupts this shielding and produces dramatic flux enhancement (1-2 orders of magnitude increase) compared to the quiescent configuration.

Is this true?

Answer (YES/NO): NO